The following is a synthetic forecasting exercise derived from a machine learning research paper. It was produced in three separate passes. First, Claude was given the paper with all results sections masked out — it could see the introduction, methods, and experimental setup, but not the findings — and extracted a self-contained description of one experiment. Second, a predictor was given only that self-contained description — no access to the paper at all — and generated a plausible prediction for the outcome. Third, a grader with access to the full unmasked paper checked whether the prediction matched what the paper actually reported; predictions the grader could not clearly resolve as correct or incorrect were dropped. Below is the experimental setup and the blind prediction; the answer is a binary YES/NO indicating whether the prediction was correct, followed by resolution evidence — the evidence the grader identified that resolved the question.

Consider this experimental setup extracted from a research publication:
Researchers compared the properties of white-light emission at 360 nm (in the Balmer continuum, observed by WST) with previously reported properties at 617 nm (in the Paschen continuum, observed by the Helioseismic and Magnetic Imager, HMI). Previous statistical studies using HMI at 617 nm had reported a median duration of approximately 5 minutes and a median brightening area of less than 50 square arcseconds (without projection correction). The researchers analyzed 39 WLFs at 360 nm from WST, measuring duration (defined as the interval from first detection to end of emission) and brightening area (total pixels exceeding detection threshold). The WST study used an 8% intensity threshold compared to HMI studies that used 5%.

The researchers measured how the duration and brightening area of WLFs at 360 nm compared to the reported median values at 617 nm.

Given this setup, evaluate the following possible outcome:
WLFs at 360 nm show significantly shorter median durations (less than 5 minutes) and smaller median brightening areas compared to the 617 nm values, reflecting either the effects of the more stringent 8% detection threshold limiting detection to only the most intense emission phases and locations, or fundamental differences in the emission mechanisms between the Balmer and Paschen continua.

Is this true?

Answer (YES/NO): NO